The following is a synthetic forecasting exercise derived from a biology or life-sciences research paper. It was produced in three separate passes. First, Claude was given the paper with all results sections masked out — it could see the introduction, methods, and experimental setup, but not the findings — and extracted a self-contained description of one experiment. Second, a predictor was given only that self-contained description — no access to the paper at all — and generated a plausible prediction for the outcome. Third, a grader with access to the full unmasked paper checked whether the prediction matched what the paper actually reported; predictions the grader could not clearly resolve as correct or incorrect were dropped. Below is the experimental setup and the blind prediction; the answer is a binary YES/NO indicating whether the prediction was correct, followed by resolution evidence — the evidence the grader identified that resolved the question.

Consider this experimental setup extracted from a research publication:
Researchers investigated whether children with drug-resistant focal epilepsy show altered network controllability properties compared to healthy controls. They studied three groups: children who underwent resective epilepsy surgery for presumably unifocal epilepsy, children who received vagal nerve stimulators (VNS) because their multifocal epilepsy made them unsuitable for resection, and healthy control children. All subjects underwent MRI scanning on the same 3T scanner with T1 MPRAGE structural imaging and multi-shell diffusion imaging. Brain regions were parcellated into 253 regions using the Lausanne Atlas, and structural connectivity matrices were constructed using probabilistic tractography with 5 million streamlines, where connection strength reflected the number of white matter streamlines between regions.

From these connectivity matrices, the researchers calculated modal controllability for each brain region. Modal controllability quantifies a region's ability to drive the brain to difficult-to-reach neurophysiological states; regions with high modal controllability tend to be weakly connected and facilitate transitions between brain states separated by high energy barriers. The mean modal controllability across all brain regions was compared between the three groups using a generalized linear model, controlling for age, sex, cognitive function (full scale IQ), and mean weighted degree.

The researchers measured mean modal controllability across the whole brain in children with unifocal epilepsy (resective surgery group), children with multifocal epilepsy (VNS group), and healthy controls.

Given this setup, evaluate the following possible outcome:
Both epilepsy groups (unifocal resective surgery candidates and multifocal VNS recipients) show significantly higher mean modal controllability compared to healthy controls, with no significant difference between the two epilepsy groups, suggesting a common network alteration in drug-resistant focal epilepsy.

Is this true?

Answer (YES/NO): NO